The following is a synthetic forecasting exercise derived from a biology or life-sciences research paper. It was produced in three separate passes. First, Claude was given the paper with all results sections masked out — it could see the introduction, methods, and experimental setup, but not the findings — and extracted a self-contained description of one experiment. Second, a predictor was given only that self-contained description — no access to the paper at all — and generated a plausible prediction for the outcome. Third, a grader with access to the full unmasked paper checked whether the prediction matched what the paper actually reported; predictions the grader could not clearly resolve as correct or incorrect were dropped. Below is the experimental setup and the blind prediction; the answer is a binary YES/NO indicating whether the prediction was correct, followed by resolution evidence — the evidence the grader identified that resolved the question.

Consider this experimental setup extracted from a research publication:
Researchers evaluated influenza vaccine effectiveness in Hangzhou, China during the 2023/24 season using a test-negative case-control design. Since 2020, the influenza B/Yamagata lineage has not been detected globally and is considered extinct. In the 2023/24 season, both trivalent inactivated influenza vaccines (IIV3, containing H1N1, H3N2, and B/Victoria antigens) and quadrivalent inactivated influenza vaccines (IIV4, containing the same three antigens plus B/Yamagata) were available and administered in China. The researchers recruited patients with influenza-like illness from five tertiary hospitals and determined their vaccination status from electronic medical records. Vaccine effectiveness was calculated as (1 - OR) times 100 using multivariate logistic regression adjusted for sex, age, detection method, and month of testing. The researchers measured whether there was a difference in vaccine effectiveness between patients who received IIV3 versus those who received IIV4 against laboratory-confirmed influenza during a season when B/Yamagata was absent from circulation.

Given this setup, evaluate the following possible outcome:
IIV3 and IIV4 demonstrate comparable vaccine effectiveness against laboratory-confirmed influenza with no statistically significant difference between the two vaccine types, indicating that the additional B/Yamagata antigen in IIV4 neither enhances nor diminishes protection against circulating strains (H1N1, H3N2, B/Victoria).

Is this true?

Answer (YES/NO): NO